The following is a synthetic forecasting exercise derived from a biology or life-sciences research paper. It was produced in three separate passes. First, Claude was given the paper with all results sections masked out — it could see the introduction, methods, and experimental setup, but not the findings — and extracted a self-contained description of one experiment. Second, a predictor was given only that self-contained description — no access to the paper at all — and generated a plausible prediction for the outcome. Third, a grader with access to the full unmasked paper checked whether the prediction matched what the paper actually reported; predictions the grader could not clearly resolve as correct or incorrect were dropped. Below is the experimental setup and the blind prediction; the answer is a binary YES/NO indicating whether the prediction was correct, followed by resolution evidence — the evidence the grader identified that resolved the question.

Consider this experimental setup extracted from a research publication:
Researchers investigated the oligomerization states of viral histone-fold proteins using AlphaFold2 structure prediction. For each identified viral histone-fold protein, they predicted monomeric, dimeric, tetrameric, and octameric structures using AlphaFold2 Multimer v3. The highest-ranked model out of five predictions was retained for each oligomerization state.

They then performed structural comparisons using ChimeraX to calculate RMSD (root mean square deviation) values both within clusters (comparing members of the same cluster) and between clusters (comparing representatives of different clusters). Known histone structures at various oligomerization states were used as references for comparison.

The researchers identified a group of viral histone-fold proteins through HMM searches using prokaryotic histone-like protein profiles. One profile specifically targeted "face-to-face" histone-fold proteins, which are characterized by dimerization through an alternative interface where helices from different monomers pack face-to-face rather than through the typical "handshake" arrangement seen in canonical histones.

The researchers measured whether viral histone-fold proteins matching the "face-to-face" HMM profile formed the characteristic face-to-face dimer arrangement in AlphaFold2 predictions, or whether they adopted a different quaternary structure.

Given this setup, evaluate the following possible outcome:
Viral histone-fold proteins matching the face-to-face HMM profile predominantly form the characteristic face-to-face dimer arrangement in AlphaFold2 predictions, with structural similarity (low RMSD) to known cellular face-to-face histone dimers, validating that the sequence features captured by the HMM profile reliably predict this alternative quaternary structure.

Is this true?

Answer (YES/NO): NO